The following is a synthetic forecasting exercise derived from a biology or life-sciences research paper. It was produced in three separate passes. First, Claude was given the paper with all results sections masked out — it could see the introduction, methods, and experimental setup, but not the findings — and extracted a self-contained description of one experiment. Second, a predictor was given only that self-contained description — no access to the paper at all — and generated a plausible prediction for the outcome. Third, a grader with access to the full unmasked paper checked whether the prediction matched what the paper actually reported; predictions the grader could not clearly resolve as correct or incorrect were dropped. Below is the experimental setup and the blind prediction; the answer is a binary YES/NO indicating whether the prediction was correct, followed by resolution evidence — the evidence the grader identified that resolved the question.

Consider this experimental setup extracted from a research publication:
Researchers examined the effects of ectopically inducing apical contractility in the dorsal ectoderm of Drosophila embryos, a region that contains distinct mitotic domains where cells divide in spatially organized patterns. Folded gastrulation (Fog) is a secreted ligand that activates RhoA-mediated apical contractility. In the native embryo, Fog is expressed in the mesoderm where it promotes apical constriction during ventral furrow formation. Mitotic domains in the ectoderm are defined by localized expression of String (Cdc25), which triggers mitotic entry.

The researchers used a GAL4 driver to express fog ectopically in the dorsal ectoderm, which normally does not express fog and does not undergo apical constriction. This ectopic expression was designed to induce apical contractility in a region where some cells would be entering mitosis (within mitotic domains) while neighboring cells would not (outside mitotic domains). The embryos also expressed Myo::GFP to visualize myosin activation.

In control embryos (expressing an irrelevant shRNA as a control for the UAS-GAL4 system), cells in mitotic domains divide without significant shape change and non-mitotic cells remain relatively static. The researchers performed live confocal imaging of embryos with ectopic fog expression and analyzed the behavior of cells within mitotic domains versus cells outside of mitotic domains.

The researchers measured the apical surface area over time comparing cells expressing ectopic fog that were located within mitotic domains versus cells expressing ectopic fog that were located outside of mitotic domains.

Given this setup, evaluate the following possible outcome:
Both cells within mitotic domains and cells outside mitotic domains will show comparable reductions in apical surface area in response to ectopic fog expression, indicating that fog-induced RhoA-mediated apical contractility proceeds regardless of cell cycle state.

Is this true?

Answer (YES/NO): NO